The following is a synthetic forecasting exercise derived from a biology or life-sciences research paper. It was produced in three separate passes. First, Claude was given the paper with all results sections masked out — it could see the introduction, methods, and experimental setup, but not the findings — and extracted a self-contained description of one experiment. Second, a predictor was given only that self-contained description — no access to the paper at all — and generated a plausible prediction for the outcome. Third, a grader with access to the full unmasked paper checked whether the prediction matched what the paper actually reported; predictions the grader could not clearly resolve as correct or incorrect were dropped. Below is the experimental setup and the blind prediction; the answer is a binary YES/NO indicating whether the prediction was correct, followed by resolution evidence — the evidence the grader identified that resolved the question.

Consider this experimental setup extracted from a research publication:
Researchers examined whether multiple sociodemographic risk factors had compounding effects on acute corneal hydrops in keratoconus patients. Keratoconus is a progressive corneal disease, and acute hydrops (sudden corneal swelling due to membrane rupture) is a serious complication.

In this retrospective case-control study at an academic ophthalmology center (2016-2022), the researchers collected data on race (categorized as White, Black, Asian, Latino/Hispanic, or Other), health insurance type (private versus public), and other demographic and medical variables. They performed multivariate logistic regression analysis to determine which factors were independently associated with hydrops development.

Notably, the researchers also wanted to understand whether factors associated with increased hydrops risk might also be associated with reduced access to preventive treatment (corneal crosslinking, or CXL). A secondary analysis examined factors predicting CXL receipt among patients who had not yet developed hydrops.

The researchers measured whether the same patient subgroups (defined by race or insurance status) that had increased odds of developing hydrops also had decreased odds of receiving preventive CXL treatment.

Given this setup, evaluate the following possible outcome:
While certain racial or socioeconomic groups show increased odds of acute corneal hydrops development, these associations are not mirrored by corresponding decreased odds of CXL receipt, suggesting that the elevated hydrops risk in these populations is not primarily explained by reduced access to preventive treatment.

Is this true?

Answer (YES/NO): NO